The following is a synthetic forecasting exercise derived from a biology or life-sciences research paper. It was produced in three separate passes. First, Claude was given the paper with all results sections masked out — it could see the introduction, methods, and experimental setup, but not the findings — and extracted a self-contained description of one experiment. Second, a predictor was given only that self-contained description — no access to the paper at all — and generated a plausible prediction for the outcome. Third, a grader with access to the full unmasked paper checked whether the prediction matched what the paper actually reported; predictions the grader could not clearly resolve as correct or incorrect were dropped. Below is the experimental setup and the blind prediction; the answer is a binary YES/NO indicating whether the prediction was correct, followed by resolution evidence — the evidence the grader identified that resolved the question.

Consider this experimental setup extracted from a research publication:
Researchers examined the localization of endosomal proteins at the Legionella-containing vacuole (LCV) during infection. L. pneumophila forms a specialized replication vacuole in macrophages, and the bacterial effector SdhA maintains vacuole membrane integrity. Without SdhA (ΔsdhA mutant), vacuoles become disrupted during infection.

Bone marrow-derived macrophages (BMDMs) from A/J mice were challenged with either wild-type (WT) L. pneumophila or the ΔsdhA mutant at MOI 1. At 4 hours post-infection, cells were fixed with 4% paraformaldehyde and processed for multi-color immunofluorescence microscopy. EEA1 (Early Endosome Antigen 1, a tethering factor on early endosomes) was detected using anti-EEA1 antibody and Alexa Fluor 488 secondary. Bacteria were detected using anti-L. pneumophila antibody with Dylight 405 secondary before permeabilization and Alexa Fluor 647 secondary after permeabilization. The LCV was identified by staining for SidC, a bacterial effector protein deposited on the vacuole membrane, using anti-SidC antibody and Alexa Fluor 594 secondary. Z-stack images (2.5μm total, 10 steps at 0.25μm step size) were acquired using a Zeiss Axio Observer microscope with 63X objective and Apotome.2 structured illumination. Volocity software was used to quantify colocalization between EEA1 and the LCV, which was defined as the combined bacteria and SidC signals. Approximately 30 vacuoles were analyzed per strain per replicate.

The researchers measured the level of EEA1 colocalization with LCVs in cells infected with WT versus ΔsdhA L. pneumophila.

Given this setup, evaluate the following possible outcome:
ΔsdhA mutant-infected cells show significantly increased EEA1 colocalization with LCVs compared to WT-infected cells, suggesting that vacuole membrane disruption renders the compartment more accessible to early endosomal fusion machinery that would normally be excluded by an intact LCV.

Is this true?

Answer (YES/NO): YES